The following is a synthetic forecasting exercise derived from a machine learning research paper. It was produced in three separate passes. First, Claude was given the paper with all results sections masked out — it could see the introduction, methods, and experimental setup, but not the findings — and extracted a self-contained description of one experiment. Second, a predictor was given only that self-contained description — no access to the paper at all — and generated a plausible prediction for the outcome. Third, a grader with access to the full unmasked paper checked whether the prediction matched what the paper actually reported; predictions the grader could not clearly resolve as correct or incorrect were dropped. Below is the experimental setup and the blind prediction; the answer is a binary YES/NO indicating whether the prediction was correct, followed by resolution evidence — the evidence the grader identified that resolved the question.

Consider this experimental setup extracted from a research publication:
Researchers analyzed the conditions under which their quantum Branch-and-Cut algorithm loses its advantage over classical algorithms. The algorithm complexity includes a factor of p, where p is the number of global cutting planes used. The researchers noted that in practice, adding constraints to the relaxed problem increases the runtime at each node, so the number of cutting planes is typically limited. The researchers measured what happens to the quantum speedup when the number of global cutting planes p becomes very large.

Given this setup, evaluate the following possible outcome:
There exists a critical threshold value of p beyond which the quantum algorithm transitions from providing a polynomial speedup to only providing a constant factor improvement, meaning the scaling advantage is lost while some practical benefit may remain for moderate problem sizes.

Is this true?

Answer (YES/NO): NO